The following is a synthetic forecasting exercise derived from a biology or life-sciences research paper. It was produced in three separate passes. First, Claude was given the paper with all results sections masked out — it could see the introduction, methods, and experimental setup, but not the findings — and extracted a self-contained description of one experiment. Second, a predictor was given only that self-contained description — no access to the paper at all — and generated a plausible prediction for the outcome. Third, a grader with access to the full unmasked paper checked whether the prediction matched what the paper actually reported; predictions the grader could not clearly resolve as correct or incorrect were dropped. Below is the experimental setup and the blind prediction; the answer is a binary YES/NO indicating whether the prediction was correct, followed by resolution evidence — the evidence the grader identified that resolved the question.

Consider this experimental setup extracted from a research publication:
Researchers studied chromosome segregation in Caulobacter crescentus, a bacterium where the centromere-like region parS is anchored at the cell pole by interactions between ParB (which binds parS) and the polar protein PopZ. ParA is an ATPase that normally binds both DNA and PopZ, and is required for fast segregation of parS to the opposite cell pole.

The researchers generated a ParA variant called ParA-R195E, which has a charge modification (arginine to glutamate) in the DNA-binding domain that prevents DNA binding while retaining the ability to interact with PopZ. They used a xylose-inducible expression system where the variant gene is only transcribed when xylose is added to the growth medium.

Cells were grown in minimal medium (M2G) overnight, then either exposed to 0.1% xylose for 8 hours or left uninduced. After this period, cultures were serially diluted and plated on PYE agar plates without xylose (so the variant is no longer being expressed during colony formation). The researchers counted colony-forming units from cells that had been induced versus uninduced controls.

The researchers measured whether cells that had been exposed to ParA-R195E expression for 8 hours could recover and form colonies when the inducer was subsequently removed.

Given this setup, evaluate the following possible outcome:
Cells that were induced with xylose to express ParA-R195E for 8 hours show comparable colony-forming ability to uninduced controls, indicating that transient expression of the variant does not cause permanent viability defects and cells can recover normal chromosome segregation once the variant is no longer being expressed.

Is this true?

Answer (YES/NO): NO